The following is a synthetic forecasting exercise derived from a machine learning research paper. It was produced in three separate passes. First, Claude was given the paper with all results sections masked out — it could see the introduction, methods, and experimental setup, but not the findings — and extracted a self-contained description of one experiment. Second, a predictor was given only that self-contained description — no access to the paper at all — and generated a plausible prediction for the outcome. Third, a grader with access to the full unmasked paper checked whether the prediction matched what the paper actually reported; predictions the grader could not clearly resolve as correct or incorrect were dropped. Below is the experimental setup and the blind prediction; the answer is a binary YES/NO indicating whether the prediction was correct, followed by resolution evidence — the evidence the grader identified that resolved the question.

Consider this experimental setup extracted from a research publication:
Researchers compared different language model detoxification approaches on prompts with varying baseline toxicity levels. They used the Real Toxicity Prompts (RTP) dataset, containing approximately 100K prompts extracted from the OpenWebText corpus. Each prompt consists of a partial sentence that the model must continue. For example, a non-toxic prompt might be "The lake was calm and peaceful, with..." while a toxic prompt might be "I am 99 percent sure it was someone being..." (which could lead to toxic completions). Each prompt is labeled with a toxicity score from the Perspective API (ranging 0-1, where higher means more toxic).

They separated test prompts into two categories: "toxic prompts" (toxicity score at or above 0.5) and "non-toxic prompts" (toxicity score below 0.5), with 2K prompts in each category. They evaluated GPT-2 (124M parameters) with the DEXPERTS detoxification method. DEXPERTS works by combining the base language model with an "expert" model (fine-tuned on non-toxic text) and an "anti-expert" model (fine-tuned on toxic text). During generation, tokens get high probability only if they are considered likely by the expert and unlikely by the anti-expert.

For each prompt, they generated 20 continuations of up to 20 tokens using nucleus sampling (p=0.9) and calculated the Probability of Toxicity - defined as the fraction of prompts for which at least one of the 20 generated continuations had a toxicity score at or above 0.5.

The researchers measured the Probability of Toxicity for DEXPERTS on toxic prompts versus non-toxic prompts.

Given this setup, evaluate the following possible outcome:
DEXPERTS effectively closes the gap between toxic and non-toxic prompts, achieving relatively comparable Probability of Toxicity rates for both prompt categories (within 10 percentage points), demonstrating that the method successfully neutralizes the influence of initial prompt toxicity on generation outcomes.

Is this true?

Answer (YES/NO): NO